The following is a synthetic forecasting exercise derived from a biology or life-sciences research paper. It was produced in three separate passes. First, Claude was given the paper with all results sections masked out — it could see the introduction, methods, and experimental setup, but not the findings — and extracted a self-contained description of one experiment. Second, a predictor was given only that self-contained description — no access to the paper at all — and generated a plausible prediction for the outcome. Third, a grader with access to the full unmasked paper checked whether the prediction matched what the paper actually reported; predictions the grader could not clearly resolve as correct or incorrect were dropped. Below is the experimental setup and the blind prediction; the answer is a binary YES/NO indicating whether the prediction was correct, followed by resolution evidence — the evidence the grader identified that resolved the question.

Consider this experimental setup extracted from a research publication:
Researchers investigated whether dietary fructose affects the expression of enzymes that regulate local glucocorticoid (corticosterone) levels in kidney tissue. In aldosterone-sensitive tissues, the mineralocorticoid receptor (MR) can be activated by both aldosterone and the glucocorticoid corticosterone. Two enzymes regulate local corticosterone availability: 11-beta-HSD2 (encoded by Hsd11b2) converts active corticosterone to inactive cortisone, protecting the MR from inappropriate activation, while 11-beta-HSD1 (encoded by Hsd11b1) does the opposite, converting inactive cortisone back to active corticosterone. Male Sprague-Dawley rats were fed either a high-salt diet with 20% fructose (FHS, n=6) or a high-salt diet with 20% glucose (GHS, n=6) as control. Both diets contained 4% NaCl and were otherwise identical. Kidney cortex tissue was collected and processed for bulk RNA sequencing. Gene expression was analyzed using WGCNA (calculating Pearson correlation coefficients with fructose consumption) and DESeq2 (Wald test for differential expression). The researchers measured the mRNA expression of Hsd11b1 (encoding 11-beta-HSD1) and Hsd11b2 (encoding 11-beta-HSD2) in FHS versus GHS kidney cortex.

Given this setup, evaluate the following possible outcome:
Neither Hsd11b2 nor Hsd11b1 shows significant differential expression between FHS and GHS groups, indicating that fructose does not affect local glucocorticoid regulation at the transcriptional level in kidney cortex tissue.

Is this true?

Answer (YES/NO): NO